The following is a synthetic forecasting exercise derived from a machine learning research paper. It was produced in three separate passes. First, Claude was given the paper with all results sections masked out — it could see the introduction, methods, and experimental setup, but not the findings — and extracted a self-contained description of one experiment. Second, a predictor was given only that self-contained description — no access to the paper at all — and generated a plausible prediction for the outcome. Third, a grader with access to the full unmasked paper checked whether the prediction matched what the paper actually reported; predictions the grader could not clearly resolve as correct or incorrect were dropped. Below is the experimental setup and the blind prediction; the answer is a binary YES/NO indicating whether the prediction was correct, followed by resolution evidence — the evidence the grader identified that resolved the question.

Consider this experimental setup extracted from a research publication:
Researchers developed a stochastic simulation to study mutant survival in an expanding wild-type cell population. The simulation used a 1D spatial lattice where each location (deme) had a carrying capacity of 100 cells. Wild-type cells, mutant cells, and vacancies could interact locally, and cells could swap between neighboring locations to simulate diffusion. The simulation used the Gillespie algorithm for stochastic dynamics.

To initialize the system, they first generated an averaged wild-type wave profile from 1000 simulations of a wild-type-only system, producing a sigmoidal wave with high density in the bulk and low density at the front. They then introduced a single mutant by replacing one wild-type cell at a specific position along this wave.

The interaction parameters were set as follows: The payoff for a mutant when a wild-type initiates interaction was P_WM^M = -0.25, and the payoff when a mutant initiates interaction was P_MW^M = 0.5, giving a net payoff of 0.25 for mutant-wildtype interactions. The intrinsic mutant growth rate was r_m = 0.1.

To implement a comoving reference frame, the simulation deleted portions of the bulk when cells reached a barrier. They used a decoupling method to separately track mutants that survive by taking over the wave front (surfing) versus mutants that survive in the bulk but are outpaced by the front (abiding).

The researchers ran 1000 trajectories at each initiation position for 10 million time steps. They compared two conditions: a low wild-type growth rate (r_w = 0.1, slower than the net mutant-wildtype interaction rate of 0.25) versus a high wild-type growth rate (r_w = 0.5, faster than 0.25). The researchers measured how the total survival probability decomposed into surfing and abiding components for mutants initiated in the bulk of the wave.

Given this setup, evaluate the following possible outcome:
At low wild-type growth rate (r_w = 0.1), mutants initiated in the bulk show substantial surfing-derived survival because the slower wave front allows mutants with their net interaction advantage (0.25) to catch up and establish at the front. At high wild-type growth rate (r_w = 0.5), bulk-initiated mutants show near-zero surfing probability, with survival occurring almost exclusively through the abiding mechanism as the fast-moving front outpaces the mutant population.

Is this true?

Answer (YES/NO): NO